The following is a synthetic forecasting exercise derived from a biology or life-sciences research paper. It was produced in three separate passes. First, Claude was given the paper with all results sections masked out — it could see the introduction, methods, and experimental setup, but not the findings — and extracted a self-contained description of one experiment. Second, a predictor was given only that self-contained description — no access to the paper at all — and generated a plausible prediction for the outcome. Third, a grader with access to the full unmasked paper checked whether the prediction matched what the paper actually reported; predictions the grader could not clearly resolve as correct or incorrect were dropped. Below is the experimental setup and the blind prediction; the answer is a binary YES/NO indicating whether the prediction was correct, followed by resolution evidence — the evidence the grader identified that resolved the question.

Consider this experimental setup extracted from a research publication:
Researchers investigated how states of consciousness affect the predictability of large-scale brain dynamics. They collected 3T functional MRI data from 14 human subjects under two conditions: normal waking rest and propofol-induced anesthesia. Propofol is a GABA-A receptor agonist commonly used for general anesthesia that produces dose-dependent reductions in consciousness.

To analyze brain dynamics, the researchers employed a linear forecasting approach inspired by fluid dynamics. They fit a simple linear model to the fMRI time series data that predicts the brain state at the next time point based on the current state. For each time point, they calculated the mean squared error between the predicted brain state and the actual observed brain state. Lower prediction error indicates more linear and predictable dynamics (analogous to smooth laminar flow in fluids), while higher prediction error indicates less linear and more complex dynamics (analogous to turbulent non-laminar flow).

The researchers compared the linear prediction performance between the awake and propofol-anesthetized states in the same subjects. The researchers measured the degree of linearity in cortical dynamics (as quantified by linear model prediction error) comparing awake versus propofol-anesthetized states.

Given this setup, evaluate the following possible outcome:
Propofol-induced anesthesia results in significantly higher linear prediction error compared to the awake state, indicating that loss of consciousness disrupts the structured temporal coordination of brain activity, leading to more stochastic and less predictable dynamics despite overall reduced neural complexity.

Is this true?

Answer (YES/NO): NO